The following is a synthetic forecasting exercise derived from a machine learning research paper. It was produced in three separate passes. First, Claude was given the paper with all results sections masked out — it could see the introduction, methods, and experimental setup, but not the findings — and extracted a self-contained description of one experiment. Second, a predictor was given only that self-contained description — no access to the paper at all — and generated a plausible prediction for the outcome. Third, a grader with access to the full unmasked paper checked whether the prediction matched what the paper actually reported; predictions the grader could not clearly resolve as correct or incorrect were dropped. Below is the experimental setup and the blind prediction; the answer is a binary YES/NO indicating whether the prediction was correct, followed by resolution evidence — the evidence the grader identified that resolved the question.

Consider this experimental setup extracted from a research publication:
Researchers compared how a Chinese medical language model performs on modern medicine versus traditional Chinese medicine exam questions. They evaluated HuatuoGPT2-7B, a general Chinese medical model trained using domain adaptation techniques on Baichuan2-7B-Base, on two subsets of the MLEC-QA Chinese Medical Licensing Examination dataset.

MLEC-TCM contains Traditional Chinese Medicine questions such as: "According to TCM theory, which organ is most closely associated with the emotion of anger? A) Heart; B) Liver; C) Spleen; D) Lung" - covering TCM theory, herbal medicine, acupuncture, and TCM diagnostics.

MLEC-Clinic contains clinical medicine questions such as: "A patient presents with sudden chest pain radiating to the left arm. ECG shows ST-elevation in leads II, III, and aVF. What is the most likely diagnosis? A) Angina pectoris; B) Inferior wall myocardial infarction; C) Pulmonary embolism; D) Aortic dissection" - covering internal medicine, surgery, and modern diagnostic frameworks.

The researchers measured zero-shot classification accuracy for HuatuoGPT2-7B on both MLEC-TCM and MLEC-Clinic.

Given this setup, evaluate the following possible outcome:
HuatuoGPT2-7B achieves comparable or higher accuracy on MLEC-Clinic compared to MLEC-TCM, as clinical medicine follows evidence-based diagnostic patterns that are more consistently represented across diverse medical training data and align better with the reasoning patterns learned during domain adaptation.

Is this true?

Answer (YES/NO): YES